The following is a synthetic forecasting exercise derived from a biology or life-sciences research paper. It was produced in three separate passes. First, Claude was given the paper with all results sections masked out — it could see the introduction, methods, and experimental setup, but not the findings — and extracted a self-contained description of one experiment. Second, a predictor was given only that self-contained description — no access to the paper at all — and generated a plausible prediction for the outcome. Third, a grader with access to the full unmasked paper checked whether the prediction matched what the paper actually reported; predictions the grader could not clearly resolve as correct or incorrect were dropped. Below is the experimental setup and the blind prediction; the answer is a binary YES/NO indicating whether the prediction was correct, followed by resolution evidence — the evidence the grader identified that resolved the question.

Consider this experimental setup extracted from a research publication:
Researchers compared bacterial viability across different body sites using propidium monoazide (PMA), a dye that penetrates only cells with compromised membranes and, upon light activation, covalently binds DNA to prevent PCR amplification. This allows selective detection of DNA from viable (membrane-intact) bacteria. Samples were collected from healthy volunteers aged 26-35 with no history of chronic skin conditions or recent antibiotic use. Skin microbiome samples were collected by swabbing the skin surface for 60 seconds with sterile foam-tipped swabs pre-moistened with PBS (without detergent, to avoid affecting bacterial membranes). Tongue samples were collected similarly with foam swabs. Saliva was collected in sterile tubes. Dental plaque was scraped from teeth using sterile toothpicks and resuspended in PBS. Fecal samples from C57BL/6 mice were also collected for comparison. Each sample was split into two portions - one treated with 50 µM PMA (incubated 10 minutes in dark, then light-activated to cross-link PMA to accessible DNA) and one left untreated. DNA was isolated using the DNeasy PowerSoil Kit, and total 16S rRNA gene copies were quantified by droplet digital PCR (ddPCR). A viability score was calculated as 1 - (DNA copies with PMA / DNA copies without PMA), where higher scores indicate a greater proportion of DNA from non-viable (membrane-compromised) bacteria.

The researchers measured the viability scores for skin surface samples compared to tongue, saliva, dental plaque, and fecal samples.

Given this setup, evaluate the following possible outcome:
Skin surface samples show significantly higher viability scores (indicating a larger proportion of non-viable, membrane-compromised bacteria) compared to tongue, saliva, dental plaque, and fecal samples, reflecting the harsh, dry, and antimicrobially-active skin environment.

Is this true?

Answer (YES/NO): NO